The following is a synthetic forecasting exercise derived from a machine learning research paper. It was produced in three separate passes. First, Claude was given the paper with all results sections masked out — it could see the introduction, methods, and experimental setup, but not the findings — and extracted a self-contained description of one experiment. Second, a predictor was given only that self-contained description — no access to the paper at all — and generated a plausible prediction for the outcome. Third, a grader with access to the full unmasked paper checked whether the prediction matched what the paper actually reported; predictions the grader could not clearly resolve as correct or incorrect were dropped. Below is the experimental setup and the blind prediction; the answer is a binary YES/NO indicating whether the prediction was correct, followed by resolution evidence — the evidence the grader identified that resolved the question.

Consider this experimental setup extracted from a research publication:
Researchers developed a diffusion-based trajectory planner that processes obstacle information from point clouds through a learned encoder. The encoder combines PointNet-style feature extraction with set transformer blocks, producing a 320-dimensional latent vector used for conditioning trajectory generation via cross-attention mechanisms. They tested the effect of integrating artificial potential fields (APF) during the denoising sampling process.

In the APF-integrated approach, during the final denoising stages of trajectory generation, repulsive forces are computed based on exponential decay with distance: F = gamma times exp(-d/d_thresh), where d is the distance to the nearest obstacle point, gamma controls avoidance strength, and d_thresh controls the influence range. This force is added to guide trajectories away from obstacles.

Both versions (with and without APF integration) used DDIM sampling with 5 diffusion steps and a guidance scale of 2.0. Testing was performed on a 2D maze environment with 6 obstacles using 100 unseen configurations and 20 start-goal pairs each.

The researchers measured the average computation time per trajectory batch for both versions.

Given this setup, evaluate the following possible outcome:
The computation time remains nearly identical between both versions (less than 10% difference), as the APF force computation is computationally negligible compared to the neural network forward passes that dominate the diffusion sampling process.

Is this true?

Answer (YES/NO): NO